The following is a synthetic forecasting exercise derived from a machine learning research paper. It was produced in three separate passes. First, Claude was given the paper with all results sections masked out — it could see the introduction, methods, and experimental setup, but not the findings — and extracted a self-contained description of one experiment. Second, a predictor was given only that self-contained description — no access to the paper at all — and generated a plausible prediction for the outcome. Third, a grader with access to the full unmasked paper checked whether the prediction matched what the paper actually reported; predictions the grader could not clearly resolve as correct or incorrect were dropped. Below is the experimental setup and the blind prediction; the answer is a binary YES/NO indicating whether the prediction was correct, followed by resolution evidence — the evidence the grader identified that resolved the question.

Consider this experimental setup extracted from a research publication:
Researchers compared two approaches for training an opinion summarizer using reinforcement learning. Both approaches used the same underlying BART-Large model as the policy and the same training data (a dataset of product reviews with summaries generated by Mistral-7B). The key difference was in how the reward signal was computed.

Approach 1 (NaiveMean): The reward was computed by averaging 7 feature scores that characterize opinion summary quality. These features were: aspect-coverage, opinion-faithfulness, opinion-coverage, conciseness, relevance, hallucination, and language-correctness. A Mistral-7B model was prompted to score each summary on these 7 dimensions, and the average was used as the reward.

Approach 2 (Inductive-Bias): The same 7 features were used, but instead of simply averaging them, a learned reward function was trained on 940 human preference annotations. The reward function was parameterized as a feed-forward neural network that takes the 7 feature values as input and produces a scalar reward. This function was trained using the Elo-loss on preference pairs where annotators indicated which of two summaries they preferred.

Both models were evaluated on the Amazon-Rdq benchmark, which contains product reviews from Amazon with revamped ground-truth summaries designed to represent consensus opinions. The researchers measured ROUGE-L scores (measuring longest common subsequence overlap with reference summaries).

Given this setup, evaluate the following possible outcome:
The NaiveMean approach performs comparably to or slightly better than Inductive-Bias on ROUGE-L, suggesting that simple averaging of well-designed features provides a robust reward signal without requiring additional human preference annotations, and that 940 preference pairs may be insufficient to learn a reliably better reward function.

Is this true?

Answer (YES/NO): NO